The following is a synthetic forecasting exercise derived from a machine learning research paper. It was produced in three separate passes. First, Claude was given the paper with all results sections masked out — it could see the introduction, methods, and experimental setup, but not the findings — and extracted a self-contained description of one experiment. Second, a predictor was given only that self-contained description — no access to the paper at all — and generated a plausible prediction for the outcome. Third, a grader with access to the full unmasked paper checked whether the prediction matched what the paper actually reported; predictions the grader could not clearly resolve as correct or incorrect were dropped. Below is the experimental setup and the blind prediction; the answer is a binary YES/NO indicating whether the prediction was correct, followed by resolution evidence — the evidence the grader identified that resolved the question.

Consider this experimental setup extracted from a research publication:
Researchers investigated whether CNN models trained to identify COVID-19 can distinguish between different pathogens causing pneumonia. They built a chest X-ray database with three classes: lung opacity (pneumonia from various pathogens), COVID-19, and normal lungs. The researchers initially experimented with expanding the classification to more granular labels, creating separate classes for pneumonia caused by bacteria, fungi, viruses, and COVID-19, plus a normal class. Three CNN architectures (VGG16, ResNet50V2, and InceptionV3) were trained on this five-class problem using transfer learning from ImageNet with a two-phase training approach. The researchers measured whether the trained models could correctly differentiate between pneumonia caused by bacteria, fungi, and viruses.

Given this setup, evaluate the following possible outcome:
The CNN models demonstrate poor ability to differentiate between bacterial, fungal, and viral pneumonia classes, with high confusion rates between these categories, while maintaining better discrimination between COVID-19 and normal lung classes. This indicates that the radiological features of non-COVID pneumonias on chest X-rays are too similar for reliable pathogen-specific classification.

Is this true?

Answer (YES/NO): NO